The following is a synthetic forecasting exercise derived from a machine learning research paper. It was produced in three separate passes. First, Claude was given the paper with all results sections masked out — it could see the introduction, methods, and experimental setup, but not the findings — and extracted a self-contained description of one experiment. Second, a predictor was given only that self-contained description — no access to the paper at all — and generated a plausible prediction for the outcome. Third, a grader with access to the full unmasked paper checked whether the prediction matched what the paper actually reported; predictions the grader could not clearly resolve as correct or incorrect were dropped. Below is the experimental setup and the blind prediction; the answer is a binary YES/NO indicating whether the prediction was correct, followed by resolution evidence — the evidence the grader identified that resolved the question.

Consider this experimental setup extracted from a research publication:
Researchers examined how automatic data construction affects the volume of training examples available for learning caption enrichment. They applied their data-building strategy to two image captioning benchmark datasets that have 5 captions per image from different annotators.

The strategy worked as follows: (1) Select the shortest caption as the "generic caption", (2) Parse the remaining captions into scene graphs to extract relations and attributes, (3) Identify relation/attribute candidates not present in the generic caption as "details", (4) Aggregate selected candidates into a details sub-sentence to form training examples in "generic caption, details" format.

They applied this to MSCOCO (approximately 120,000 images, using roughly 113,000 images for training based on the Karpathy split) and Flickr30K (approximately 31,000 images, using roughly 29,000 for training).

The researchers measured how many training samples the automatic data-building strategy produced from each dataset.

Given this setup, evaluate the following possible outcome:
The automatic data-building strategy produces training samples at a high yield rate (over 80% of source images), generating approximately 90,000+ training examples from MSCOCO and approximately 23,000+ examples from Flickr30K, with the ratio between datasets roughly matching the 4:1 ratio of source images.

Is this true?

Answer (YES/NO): NO